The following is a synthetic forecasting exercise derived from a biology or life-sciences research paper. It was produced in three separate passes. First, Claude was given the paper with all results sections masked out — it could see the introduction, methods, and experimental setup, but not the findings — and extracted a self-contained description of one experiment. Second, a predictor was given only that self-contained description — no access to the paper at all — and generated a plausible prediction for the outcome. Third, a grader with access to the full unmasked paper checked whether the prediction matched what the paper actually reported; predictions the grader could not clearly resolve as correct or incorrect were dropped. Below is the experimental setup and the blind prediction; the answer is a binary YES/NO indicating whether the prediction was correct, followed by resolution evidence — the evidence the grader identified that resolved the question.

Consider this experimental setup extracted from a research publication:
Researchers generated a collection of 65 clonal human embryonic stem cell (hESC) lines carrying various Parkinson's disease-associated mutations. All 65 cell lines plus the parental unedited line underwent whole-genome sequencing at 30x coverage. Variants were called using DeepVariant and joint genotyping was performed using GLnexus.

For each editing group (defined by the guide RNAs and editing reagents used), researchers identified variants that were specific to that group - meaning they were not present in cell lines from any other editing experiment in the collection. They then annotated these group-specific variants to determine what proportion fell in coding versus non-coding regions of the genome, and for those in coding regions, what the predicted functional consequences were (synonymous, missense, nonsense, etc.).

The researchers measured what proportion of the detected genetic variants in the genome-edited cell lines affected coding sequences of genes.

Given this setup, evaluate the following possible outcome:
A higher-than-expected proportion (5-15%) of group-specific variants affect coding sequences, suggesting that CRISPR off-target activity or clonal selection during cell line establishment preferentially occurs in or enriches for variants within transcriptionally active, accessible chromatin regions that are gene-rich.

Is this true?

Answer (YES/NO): NO